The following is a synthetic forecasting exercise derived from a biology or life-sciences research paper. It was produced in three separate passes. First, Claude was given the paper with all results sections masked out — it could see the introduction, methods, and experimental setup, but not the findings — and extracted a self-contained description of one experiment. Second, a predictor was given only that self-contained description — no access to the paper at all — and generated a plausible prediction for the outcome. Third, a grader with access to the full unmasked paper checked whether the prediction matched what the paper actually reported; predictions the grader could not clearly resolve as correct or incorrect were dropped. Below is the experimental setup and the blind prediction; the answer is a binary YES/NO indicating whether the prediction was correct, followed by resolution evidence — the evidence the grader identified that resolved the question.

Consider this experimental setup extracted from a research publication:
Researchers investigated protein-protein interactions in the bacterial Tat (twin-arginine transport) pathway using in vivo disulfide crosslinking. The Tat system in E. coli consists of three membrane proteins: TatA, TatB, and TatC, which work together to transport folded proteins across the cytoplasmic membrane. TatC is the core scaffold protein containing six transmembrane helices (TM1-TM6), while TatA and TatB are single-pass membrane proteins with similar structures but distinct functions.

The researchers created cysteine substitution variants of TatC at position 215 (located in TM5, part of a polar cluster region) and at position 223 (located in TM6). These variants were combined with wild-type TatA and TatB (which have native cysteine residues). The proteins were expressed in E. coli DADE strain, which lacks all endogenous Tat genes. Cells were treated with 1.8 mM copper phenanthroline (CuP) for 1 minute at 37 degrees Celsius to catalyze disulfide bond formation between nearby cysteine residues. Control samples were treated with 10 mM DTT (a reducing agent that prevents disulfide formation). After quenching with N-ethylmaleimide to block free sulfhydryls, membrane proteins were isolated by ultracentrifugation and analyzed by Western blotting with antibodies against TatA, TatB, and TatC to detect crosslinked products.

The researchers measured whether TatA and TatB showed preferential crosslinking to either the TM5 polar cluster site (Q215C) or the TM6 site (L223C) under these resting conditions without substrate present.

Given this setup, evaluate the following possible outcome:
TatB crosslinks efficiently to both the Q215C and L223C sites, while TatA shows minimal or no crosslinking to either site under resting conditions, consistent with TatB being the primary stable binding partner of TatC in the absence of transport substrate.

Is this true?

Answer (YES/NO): NO